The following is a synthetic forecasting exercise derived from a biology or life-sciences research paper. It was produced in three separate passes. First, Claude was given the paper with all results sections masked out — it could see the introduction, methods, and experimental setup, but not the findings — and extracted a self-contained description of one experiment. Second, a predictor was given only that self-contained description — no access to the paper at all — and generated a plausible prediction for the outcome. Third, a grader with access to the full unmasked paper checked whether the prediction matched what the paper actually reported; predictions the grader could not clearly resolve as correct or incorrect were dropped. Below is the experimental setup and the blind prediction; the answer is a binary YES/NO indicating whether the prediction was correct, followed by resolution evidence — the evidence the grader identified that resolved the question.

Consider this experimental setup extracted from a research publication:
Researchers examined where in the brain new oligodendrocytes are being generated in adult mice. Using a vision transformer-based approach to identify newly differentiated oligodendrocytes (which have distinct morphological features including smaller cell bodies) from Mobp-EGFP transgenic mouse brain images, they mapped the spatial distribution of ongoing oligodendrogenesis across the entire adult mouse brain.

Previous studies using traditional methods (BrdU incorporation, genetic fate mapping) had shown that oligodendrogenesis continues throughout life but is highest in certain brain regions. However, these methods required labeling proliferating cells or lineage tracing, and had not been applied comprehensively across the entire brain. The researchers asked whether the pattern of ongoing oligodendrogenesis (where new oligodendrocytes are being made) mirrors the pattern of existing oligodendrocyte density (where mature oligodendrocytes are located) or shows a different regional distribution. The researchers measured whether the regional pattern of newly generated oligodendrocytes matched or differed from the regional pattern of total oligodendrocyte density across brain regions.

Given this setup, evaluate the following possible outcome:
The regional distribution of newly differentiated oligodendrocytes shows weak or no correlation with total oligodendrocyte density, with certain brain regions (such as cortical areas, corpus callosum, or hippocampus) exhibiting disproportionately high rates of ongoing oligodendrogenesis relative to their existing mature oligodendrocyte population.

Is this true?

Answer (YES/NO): NO